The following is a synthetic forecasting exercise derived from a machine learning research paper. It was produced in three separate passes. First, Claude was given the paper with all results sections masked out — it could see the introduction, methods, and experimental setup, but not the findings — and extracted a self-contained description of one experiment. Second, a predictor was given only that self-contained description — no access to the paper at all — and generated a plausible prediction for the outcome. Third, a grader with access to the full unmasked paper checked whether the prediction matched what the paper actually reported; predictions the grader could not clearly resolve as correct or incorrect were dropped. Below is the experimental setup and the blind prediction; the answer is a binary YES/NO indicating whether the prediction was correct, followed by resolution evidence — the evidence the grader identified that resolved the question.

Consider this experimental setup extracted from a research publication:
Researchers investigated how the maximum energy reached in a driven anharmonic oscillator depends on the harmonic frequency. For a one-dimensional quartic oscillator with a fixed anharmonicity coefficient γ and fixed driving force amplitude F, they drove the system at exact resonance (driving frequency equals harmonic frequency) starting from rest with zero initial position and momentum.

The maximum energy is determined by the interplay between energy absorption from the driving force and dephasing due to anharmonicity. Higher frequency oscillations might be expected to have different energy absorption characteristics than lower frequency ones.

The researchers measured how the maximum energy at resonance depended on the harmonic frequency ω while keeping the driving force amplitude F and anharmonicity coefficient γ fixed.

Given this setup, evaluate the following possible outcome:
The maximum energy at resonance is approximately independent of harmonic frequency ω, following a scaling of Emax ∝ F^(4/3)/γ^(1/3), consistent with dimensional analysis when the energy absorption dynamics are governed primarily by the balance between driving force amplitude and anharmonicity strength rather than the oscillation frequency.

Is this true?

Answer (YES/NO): NO